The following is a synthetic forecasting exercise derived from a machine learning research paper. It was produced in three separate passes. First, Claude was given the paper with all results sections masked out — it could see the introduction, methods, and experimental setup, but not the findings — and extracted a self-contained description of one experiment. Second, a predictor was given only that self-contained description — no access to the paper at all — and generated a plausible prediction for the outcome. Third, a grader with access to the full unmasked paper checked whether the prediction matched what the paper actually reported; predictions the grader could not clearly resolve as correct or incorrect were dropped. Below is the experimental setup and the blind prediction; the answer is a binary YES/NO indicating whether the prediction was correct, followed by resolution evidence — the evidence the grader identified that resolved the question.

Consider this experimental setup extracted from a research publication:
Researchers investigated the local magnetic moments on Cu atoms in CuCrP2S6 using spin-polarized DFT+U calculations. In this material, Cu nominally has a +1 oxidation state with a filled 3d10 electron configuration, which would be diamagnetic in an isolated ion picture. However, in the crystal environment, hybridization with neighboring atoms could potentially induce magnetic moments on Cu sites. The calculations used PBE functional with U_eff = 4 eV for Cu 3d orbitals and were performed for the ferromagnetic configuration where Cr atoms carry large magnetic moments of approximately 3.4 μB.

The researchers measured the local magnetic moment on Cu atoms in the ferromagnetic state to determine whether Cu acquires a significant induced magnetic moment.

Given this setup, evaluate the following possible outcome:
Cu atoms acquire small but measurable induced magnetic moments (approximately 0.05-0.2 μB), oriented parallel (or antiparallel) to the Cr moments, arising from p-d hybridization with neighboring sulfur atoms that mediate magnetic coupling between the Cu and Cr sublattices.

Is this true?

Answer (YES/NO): NO